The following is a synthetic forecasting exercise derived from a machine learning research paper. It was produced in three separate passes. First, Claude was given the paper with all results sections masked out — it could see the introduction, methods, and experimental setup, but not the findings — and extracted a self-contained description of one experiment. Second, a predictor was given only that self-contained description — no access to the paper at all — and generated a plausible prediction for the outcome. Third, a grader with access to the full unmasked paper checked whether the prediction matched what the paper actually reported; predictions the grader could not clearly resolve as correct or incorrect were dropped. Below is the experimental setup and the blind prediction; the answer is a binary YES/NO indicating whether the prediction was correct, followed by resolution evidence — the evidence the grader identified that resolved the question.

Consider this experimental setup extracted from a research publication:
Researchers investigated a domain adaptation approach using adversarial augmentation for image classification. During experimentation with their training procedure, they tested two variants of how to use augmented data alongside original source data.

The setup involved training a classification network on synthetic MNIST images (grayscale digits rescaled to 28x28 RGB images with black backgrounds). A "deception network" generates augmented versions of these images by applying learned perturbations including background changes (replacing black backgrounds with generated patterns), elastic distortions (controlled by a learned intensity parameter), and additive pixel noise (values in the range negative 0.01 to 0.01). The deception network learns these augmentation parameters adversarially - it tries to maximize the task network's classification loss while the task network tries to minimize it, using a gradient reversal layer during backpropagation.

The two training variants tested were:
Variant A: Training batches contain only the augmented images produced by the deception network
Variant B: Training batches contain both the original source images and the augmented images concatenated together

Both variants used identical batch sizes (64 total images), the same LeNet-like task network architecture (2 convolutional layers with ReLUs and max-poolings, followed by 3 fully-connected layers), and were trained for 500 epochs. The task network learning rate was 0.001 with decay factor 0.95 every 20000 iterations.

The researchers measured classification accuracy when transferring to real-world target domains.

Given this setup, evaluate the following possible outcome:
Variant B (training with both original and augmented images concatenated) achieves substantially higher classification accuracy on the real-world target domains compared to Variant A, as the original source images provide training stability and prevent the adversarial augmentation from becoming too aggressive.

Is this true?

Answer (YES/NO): YES